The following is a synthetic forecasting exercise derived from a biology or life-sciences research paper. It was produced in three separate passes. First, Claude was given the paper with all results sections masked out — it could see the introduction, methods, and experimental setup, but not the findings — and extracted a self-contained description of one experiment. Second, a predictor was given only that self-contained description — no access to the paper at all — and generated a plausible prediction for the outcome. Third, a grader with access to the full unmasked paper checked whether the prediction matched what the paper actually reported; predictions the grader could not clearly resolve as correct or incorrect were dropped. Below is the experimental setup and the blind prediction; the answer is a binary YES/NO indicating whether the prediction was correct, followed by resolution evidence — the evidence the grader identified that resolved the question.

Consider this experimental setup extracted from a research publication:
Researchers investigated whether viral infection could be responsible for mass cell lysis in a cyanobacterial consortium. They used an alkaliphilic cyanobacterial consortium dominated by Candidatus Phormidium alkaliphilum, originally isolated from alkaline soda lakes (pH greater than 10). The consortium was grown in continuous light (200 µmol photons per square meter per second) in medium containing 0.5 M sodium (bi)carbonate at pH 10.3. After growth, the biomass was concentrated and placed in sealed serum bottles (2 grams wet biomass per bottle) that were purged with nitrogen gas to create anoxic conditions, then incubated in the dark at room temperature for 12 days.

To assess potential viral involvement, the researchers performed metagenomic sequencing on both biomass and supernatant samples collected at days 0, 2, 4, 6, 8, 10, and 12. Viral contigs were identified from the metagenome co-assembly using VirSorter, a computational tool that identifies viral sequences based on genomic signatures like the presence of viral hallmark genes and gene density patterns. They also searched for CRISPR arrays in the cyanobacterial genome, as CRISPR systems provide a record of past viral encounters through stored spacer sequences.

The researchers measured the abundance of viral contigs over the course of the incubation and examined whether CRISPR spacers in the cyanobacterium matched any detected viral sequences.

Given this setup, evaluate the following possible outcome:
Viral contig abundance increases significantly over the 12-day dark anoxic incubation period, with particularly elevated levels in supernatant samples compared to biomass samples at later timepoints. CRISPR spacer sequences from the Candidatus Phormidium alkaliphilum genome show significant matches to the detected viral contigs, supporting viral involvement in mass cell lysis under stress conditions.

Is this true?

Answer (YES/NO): NO